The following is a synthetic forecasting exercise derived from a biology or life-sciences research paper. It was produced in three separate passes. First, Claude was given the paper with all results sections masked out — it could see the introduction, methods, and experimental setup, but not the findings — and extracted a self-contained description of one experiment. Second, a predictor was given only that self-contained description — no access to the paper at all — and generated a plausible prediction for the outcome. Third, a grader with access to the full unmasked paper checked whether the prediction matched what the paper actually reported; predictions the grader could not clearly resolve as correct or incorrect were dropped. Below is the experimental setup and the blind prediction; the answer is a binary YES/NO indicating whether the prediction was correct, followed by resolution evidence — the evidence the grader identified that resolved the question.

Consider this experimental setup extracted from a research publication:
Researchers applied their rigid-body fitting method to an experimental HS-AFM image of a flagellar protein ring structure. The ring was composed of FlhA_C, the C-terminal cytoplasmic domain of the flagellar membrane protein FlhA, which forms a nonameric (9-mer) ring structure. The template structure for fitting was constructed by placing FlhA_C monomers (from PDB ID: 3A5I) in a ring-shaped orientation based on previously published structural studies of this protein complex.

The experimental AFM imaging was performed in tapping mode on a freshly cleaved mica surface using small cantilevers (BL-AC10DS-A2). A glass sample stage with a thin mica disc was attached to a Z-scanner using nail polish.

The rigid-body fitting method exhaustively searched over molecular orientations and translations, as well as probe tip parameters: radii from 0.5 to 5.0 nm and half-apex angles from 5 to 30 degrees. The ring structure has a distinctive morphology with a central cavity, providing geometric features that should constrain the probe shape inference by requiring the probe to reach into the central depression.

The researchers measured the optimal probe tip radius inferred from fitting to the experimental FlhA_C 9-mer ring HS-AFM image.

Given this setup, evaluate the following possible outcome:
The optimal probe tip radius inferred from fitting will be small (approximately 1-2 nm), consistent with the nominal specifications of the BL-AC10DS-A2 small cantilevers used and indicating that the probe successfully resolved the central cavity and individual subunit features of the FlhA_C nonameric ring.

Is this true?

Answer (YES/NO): NO